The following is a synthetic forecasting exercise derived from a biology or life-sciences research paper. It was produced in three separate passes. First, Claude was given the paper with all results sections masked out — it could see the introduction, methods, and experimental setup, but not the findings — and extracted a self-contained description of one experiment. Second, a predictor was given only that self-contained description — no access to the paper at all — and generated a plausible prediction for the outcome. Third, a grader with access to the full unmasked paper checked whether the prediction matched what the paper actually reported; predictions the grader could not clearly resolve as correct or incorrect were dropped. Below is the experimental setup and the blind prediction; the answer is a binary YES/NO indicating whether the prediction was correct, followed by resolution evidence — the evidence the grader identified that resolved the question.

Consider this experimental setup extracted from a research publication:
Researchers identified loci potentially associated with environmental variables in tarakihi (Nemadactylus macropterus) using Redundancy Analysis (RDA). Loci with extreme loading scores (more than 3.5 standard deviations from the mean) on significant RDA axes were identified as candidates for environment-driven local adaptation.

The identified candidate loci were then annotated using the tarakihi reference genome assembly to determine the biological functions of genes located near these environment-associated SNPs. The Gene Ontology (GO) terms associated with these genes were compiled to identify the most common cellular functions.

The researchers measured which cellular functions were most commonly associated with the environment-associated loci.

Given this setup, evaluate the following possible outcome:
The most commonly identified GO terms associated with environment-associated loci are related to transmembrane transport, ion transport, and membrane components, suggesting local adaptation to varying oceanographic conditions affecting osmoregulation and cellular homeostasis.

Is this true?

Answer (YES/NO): NO